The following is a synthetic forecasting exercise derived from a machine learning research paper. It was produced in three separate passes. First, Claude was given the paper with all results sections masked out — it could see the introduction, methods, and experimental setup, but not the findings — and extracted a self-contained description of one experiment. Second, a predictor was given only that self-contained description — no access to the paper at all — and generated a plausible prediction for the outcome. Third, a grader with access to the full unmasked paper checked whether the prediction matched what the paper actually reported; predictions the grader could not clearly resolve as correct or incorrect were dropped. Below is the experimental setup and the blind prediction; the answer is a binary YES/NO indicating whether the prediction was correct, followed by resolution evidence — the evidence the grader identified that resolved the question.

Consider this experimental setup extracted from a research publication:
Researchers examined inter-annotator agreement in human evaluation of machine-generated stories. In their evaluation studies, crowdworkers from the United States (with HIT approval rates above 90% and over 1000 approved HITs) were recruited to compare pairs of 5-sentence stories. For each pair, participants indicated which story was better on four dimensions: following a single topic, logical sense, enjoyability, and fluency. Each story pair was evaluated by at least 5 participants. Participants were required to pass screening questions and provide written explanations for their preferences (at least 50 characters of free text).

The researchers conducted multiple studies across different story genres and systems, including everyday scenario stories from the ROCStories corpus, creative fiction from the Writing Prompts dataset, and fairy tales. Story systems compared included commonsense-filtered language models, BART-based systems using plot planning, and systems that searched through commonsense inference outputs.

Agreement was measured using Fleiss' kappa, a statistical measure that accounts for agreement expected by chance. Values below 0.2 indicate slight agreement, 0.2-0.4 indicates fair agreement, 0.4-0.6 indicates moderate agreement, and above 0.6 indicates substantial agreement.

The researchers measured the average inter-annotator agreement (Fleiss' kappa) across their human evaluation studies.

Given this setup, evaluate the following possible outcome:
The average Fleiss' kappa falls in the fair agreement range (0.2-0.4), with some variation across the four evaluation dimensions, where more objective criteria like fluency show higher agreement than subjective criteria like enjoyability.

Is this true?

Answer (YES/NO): NO